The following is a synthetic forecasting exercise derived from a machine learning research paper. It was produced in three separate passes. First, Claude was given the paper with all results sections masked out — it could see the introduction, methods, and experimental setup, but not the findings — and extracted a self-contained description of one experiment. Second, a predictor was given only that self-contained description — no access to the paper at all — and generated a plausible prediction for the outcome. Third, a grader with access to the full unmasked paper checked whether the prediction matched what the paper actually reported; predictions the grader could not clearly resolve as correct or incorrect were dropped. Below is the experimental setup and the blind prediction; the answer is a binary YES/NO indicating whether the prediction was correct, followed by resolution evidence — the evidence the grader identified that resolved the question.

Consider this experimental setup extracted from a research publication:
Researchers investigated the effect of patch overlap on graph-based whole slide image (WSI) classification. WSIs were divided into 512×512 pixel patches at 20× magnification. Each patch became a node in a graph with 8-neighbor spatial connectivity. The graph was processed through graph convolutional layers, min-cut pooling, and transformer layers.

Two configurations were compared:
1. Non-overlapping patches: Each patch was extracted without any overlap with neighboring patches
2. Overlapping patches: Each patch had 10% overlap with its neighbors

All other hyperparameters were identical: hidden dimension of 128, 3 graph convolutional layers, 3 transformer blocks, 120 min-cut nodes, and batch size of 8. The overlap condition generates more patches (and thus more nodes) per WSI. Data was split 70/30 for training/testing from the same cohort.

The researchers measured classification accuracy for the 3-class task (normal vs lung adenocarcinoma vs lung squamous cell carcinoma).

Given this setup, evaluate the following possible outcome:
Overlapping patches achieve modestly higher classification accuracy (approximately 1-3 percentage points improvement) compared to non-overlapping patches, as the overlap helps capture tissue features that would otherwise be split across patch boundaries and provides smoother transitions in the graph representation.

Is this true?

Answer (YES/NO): NO